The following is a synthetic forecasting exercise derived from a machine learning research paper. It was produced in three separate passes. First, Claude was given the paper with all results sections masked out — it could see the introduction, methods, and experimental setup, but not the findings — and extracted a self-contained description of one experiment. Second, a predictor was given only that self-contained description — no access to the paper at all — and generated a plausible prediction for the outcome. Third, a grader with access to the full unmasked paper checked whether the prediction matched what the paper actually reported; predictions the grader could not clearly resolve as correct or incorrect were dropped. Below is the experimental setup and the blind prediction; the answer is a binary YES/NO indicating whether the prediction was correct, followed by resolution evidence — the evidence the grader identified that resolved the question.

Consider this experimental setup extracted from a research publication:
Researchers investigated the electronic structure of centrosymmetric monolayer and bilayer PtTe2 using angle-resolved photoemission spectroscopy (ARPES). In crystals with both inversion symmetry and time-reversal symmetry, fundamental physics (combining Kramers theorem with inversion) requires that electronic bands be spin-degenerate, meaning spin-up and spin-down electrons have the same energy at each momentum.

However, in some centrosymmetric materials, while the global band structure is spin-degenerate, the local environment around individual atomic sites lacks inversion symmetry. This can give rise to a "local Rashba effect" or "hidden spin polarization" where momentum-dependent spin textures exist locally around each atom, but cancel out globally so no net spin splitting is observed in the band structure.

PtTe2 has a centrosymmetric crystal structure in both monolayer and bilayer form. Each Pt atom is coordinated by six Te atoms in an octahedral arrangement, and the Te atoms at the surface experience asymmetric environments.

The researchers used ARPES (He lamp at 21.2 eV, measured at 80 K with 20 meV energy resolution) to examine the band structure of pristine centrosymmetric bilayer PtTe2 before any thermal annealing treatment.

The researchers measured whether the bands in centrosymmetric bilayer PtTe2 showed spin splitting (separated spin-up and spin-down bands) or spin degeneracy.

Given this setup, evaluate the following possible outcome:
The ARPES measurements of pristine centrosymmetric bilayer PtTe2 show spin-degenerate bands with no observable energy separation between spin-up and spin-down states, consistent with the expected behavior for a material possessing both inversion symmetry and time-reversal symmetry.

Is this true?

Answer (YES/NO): YES